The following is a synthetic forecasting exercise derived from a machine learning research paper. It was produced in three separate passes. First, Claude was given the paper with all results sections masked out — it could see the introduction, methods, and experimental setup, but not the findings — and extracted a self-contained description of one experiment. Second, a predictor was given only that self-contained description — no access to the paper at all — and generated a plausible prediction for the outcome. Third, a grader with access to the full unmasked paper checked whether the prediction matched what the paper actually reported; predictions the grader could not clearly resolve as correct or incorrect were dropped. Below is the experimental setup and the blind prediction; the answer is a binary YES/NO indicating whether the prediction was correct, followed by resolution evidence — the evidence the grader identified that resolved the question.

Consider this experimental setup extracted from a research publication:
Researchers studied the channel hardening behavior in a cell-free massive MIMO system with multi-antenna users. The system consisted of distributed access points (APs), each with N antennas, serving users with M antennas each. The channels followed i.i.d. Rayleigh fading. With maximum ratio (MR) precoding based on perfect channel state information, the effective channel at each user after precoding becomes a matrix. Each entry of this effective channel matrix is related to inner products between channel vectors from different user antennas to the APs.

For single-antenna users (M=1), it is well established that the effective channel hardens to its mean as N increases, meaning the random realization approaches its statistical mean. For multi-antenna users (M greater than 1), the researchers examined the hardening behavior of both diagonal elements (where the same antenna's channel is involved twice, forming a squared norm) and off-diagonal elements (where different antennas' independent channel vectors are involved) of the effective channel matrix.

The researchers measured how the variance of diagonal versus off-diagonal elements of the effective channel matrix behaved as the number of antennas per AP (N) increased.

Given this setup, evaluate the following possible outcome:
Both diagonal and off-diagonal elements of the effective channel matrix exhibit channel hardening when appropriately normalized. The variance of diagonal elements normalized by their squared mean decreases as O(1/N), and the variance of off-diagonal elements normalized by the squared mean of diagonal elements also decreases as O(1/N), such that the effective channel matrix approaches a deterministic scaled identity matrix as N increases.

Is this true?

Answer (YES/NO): NO